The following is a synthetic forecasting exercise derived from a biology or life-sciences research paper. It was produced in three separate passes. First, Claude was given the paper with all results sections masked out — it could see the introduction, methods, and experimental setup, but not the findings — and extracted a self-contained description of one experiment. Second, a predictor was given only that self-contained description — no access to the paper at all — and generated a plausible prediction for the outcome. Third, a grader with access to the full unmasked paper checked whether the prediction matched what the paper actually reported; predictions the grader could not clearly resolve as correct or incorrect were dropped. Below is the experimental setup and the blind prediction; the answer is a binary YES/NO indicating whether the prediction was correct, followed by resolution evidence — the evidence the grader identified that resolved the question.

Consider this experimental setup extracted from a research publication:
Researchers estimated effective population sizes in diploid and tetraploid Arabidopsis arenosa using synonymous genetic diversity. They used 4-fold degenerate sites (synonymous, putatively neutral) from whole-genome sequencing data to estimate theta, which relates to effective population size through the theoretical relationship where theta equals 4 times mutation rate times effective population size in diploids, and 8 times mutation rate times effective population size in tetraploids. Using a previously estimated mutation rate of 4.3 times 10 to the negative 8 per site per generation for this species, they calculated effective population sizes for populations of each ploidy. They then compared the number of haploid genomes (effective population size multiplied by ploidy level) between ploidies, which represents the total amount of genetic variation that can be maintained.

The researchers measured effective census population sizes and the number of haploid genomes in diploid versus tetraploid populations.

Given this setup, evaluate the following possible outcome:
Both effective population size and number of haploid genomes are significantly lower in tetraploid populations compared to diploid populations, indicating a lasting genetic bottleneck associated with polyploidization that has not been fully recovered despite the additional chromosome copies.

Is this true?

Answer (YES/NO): NO